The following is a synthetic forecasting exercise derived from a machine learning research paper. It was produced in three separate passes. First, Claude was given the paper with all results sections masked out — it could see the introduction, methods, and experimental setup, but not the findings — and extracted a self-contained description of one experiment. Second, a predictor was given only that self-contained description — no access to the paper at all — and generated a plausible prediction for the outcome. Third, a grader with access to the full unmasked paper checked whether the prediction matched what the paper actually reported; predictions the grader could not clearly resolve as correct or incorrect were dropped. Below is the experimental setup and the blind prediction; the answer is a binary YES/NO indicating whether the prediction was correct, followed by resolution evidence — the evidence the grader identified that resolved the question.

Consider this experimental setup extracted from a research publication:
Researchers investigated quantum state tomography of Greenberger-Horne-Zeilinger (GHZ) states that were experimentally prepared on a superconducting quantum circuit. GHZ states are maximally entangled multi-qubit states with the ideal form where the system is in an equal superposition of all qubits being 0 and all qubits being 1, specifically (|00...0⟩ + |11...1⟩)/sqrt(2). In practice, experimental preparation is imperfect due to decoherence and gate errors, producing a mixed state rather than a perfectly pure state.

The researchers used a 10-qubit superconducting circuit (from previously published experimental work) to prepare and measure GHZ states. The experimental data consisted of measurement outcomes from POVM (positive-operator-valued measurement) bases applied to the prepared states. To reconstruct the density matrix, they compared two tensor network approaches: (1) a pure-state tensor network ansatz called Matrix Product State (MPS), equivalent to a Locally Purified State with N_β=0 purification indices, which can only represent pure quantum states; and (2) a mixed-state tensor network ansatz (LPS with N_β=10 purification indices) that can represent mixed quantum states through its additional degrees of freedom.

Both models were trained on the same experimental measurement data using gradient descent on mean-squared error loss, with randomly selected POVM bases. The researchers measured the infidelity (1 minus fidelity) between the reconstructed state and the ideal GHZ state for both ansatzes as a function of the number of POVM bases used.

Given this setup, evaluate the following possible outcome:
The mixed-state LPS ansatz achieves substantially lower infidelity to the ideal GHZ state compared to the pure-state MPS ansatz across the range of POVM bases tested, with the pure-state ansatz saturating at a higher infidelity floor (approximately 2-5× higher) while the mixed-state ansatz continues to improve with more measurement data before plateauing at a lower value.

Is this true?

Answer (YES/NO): NO